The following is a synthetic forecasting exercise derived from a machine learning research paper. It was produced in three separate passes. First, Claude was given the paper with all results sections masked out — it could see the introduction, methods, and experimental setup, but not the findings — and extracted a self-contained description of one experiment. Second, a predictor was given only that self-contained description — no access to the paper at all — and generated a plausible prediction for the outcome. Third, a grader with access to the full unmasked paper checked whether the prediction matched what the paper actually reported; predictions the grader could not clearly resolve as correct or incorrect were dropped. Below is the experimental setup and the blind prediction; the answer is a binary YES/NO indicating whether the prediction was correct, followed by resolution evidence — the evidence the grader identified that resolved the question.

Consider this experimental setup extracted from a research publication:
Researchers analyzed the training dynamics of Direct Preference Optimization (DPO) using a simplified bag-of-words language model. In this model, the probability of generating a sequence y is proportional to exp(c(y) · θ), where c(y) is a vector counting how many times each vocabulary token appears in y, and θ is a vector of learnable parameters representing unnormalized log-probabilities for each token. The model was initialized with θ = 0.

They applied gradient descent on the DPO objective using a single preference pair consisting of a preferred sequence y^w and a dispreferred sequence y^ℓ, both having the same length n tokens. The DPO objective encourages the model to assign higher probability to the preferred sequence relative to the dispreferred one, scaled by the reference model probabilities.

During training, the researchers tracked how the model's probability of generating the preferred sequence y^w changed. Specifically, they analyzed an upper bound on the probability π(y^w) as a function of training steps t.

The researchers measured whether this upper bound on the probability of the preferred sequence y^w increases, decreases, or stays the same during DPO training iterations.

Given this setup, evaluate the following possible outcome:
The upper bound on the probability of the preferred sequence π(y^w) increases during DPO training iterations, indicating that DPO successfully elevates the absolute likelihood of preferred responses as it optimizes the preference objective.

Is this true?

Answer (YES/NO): NO